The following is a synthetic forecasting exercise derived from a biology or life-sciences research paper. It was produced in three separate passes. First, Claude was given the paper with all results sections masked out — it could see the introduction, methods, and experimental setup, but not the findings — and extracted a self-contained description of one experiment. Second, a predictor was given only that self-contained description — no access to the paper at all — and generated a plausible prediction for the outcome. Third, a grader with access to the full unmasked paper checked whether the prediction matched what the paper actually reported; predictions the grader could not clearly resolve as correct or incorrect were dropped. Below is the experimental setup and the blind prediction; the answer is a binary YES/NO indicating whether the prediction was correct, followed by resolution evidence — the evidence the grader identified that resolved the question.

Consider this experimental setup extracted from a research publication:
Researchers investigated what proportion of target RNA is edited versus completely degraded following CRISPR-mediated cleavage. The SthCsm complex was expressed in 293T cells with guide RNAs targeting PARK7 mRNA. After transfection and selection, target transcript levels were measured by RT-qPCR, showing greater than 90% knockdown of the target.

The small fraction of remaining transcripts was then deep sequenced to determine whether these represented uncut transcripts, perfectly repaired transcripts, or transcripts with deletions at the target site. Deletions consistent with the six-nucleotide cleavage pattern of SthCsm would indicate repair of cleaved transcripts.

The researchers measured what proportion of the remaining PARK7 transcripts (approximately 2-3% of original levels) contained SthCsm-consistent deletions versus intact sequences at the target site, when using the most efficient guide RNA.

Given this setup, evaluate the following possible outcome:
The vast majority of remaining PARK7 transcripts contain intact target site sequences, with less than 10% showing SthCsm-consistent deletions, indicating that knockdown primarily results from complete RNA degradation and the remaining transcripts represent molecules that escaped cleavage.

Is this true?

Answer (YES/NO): NO